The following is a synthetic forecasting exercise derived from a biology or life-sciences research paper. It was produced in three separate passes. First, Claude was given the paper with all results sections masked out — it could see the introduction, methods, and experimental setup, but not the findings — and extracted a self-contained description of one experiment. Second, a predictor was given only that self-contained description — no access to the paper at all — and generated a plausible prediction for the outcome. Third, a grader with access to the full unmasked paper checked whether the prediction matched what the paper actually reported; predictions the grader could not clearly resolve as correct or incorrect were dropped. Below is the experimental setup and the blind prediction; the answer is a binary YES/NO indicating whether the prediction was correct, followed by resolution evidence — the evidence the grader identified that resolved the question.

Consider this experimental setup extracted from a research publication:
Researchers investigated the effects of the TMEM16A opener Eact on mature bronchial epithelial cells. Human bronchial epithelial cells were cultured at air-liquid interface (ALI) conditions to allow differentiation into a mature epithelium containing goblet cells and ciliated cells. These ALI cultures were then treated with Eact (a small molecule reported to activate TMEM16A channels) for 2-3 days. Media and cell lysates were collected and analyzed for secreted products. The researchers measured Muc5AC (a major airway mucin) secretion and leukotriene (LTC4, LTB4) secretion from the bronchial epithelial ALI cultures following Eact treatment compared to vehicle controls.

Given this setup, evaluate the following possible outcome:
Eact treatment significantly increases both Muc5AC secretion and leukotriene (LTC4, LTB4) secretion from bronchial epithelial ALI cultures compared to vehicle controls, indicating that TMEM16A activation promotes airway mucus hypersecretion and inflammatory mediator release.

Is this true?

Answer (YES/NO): YES